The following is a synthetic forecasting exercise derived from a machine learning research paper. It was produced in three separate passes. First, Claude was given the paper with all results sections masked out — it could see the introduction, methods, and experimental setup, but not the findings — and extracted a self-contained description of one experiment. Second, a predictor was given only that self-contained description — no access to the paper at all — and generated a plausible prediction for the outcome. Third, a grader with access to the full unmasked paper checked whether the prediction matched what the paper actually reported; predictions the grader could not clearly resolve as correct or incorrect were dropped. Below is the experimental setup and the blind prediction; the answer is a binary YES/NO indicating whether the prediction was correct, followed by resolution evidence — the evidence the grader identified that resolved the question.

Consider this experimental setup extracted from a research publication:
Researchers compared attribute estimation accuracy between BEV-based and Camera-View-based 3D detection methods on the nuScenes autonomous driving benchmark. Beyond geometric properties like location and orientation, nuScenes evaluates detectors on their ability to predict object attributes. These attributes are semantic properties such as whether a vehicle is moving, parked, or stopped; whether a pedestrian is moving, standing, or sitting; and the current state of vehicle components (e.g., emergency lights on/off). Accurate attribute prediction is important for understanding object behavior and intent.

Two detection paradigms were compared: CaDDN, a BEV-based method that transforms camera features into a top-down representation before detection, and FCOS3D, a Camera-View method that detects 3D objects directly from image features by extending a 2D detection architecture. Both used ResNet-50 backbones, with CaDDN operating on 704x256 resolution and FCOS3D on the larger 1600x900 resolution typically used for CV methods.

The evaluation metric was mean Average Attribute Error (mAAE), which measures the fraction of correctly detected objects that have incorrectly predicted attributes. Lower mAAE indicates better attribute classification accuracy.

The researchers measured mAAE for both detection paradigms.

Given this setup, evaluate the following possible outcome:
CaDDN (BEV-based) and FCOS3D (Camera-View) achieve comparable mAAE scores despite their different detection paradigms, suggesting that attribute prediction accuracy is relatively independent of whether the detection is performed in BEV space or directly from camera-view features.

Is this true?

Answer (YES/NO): NO